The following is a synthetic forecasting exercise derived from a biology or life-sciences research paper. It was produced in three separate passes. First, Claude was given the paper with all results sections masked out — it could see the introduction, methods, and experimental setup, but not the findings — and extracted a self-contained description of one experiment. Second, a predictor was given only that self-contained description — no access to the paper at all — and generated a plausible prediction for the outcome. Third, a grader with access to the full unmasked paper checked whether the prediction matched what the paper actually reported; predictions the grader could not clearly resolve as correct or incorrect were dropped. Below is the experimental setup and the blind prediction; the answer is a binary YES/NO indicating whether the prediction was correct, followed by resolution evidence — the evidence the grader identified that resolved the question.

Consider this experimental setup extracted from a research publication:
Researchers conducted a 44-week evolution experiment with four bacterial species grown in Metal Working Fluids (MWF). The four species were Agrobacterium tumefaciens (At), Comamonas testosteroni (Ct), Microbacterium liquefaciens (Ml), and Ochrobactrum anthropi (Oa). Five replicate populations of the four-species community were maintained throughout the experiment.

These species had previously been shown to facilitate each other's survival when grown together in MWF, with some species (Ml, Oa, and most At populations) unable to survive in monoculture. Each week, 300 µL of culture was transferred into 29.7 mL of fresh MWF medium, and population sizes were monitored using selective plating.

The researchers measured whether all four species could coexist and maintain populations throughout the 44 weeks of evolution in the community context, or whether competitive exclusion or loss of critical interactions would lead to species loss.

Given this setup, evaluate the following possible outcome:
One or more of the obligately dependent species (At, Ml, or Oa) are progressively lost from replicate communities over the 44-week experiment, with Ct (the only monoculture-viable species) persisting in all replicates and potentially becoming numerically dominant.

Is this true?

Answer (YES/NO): NO